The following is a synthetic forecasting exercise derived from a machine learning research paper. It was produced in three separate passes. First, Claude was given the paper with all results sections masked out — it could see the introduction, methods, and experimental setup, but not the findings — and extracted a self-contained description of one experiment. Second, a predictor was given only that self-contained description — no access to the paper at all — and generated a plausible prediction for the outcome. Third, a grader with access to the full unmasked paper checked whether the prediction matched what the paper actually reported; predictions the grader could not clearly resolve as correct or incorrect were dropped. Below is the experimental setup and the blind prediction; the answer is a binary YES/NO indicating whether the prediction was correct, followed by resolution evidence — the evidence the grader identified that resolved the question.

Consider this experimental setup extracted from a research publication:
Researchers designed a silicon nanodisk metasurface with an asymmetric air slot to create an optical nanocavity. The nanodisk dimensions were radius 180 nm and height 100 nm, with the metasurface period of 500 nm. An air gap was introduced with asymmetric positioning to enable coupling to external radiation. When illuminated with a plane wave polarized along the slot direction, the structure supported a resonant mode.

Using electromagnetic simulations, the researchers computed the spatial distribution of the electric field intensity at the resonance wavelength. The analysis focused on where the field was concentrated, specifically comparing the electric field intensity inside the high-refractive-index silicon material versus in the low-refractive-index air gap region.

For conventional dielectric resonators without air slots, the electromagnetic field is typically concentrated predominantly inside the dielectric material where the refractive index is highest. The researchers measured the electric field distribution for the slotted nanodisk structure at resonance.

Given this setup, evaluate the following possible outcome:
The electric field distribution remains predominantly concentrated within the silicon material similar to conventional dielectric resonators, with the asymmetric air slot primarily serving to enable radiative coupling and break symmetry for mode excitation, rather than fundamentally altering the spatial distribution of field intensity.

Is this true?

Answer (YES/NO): NO